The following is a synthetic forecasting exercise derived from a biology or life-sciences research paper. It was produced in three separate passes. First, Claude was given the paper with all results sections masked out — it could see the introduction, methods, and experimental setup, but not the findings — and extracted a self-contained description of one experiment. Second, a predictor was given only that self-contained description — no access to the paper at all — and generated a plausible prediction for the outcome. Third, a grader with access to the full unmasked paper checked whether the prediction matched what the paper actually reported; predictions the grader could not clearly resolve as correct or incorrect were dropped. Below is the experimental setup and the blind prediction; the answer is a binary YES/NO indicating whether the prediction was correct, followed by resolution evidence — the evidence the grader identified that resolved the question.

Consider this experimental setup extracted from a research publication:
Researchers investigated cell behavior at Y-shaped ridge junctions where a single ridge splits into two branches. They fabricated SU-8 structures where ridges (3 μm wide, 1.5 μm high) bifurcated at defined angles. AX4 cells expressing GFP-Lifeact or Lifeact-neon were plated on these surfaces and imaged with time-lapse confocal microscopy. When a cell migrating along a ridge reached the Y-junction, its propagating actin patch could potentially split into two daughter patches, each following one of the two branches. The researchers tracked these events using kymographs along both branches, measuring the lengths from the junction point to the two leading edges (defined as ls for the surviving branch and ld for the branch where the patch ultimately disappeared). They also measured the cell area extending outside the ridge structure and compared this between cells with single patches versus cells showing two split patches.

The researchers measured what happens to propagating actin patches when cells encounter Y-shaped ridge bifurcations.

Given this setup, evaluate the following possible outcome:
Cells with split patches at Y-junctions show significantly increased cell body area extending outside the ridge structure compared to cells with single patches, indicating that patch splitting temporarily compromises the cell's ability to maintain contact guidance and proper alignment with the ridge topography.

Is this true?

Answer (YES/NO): NO